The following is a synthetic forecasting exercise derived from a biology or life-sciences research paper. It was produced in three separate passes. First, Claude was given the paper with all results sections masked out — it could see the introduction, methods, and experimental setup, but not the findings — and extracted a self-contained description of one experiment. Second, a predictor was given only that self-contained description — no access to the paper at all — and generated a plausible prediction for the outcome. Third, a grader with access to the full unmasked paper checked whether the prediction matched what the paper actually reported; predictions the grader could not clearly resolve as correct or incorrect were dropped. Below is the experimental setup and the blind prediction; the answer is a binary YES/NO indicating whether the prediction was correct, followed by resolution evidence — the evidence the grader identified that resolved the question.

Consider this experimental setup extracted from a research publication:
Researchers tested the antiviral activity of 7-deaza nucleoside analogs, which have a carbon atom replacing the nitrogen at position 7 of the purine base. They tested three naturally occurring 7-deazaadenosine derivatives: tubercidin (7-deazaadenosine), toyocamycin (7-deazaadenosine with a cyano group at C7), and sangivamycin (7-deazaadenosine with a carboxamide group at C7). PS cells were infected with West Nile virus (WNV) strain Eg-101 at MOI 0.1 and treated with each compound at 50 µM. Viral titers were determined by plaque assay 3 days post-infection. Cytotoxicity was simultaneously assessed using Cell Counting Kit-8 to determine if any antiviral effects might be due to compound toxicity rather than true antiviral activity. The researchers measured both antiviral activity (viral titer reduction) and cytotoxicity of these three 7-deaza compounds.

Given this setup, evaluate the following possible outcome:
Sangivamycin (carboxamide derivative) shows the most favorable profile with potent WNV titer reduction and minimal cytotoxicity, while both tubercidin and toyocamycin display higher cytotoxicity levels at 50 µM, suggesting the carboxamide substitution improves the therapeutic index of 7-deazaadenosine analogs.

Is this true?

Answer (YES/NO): NO